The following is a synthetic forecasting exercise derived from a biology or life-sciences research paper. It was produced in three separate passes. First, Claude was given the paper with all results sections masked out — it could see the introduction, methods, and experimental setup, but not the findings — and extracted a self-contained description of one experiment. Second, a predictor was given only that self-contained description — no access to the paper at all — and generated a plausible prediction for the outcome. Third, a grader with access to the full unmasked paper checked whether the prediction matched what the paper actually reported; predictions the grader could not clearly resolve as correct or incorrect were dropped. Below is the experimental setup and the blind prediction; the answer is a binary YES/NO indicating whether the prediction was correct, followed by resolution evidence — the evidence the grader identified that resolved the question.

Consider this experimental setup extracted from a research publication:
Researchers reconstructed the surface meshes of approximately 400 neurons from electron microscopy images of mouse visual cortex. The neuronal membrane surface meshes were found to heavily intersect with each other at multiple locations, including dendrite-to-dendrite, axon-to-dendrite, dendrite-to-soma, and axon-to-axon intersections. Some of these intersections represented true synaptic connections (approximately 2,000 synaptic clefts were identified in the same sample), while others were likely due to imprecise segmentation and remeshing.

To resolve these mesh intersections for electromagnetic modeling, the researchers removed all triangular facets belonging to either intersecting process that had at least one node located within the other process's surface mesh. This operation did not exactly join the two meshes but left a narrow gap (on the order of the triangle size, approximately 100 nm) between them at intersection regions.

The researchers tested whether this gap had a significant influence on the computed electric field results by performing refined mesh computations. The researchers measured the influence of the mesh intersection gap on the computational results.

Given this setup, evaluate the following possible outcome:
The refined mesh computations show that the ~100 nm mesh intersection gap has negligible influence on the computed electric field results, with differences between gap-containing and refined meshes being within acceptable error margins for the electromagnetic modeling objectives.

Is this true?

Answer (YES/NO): YES